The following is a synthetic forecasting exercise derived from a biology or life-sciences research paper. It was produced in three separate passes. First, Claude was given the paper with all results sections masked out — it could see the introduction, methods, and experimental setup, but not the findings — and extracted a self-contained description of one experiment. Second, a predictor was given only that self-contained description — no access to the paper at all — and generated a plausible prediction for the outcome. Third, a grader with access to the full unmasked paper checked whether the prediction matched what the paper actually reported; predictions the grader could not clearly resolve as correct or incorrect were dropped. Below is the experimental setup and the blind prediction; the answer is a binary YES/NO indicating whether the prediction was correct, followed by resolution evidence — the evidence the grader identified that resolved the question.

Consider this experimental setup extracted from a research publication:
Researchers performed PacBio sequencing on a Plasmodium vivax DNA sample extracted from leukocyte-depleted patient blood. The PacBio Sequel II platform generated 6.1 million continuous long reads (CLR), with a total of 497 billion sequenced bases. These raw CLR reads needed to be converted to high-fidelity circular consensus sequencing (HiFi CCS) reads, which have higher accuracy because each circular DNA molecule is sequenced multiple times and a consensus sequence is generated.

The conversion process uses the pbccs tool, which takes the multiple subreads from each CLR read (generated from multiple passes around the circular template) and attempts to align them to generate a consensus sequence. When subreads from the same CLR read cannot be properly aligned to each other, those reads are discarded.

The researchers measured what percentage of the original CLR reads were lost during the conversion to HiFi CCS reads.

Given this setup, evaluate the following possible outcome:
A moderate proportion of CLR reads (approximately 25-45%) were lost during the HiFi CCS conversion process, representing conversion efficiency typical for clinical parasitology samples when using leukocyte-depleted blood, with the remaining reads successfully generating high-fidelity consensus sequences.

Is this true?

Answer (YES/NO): YES